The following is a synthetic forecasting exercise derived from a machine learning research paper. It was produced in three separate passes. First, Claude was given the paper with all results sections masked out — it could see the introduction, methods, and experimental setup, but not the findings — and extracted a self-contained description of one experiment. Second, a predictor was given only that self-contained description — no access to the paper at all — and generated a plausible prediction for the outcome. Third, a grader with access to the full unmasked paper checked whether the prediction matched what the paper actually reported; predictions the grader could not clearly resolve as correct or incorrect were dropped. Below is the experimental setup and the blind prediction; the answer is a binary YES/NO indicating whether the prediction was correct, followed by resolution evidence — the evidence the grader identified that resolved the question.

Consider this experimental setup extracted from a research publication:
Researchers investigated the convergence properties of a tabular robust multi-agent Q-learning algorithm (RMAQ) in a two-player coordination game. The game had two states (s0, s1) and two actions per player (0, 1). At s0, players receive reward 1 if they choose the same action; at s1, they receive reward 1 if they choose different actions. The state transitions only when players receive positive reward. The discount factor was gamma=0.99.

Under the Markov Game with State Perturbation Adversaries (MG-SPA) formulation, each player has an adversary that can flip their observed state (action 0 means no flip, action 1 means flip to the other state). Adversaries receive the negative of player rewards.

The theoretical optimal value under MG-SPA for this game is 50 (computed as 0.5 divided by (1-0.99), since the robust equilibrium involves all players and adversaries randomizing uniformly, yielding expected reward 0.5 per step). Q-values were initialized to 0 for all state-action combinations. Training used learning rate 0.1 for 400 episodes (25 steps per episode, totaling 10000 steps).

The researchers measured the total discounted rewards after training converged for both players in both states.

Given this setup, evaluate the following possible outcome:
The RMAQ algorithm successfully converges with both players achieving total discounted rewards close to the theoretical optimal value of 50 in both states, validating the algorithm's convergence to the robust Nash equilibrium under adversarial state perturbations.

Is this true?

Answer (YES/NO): YES